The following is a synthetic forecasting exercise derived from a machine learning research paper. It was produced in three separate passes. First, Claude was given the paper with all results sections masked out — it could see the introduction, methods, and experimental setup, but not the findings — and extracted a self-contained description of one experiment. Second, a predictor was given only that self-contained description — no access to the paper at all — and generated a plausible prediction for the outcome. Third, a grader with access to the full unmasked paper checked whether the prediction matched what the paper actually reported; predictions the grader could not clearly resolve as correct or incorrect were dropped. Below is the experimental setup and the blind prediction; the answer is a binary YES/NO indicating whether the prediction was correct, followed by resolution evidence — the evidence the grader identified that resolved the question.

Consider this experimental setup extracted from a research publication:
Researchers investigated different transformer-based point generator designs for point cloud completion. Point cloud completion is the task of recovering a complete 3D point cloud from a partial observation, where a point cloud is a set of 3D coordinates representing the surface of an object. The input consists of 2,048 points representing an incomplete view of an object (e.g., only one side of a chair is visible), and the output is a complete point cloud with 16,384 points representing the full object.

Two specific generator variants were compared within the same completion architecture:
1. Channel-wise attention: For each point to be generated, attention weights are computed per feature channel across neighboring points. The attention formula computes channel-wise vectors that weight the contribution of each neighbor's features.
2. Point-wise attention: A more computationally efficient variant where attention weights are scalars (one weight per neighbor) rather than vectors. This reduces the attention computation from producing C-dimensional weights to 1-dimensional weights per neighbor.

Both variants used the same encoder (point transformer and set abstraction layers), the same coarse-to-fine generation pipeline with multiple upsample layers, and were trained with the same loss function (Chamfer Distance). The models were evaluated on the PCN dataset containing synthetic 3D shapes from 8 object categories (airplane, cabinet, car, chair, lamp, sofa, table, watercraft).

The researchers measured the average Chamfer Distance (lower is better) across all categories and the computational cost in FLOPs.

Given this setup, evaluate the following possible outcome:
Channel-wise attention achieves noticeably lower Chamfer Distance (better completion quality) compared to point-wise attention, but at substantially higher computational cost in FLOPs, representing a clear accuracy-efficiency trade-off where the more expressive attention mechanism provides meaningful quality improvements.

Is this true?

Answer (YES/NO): NO